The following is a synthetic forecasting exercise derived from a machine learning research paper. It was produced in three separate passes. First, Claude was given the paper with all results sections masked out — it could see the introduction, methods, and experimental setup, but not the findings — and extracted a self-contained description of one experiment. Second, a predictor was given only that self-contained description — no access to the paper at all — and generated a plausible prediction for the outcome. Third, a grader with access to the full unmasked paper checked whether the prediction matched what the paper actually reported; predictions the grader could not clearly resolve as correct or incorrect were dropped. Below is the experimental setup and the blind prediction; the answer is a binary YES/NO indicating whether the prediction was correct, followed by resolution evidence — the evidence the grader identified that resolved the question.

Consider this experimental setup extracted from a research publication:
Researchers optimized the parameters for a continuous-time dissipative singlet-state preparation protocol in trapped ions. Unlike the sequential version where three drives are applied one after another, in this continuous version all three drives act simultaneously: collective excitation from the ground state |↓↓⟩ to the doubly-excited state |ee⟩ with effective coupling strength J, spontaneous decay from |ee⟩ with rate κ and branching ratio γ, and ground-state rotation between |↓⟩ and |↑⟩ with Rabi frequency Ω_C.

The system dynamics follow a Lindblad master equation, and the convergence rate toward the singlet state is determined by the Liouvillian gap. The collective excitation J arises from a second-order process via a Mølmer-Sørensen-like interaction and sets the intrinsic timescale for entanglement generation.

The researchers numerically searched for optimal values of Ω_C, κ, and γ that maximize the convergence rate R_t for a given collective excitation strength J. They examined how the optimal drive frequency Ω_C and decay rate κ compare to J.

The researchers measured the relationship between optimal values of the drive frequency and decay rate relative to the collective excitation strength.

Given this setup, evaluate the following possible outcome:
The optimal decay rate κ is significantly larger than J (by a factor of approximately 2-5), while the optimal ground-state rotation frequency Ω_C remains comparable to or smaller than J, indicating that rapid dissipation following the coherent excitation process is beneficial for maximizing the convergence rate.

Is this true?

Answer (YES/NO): NO